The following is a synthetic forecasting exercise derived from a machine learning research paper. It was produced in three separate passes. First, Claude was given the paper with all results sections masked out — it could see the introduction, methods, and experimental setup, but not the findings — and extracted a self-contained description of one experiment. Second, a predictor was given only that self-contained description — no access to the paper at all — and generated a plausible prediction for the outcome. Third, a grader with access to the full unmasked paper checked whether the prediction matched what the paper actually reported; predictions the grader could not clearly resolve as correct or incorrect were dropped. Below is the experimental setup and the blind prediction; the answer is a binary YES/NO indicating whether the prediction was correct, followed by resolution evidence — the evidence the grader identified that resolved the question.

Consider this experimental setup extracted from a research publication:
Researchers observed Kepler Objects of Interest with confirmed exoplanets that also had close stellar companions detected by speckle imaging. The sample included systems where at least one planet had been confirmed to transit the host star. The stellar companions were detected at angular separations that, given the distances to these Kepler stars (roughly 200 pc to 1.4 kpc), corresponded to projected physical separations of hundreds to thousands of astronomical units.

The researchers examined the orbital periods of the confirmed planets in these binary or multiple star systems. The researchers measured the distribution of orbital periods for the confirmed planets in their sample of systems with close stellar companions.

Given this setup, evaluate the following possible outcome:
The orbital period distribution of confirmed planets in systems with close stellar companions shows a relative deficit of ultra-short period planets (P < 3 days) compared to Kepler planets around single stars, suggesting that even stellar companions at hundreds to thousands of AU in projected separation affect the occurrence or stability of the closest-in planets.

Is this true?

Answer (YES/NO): NO